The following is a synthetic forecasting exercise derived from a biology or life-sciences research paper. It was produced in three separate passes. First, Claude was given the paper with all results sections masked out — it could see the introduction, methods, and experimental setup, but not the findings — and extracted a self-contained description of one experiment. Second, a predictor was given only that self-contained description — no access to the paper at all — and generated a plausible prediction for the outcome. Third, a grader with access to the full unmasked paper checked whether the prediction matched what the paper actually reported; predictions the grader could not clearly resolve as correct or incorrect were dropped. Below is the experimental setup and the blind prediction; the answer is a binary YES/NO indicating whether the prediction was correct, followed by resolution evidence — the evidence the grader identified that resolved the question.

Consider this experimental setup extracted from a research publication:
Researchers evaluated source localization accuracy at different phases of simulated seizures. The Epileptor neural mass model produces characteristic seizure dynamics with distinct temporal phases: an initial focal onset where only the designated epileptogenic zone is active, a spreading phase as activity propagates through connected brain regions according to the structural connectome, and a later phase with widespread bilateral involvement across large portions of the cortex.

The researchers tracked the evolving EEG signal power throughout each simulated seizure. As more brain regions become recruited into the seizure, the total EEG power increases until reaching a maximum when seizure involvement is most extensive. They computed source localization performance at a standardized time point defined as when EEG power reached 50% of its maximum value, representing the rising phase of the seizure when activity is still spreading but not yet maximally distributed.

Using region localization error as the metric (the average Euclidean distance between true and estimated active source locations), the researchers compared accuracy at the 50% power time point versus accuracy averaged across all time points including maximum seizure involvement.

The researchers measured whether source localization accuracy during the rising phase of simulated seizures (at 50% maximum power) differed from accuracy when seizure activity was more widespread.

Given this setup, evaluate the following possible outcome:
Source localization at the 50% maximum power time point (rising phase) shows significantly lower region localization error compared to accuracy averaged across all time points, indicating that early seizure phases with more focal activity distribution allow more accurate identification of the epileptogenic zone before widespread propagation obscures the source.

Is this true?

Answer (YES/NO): NO